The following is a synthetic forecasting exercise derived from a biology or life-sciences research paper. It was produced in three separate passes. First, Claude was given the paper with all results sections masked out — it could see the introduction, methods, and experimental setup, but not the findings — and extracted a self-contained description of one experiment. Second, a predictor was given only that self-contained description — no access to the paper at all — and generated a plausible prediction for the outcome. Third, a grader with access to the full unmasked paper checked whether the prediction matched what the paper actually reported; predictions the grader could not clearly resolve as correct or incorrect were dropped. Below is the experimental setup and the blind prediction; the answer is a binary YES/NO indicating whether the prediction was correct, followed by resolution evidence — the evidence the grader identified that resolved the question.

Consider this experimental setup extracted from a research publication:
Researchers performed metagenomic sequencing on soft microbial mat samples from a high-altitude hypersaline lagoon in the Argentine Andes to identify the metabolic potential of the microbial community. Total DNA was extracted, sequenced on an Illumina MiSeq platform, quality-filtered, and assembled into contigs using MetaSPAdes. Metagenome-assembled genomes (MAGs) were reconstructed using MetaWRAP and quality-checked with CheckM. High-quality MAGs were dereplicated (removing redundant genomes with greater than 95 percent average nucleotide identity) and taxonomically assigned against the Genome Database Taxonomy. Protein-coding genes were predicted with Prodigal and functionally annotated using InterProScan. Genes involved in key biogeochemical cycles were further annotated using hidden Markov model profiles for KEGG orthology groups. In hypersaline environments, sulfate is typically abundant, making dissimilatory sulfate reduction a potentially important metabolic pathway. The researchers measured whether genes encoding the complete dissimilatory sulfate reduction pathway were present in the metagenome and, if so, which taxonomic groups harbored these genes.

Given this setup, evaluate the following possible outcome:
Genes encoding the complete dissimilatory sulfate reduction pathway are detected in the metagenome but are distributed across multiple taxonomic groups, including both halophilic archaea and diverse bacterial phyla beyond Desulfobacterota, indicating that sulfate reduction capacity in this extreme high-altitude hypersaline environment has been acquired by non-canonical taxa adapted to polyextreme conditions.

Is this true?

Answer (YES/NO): NO